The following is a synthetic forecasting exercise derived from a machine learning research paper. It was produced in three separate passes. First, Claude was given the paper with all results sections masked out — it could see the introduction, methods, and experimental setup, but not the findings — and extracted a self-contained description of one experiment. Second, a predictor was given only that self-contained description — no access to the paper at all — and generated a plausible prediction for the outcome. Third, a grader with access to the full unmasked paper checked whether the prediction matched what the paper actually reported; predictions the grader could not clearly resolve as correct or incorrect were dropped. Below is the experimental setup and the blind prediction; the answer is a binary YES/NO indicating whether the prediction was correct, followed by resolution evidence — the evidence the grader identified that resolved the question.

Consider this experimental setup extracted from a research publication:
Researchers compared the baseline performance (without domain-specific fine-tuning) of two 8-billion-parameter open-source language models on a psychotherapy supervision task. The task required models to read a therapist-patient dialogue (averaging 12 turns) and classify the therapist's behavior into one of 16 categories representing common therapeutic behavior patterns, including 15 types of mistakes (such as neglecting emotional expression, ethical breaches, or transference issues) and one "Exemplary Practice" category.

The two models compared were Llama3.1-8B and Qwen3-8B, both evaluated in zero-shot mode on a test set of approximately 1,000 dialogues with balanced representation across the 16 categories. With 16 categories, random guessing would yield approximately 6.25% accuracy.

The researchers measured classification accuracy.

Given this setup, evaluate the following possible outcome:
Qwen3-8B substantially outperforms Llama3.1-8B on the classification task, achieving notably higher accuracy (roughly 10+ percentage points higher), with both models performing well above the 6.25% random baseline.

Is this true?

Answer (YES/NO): NO